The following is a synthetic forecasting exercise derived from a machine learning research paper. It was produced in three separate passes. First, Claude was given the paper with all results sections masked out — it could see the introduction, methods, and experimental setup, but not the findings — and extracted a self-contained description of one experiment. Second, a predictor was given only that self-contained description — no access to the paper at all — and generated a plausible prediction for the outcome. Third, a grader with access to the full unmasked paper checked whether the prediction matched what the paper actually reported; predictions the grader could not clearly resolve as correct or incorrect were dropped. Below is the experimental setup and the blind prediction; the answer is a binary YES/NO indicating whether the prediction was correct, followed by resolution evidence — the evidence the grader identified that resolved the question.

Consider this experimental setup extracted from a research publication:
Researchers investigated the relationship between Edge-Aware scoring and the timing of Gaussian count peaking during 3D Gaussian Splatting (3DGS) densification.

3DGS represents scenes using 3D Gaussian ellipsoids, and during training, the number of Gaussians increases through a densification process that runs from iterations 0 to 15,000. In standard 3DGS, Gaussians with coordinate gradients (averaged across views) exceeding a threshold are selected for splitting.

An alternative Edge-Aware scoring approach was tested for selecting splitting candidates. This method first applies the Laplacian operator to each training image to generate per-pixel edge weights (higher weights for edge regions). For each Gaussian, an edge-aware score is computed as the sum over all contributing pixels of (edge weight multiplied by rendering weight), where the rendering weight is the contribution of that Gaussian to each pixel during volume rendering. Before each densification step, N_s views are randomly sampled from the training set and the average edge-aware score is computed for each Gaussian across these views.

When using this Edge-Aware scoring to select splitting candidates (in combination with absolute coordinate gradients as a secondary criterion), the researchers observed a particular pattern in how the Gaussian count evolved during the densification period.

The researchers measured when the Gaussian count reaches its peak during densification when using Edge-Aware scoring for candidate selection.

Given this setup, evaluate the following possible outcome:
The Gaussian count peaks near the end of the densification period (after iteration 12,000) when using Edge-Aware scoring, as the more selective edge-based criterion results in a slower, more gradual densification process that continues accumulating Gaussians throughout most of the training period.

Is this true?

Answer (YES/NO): NO